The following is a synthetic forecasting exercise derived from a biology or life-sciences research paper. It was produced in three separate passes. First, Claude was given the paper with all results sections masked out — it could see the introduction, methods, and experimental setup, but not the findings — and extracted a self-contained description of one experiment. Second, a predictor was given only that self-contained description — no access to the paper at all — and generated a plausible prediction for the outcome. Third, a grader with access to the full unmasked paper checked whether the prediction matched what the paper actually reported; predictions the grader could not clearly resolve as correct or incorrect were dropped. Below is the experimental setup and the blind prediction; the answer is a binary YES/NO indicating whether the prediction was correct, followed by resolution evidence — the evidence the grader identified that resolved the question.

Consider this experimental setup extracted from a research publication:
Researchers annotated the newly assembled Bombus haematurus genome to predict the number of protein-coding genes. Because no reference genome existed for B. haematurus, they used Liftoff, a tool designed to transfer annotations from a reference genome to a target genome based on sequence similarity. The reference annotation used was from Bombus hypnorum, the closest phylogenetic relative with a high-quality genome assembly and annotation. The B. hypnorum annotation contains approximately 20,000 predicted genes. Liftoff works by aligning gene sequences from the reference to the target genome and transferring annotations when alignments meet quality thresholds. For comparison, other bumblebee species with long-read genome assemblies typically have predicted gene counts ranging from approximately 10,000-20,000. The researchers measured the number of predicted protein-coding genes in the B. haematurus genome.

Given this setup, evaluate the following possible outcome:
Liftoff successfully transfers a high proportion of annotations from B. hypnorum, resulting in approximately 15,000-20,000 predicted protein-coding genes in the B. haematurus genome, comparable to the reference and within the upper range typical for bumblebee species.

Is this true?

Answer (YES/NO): NO